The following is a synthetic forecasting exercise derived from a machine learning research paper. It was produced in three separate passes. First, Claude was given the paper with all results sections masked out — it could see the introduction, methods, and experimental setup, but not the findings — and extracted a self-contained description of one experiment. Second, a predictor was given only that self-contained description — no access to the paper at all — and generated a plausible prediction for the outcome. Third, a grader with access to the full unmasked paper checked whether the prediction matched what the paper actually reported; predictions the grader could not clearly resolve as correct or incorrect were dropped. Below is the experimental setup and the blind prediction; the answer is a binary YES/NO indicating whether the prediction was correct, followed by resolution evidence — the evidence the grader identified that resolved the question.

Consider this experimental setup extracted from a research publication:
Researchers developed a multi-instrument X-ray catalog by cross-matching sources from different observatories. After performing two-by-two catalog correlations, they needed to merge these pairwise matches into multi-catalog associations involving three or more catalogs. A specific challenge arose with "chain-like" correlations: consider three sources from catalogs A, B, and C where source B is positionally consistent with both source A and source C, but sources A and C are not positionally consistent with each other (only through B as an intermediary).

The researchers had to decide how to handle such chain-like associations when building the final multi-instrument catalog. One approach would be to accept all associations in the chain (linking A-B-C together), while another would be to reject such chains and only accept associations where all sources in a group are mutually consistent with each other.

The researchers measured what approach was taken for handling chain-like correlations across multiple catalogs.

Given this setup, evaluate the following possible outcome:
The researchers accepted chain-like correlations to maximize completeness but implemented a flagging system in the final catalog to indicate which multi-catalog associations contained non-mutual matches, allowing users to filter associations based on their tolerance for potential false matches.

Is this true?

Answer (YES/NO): NO